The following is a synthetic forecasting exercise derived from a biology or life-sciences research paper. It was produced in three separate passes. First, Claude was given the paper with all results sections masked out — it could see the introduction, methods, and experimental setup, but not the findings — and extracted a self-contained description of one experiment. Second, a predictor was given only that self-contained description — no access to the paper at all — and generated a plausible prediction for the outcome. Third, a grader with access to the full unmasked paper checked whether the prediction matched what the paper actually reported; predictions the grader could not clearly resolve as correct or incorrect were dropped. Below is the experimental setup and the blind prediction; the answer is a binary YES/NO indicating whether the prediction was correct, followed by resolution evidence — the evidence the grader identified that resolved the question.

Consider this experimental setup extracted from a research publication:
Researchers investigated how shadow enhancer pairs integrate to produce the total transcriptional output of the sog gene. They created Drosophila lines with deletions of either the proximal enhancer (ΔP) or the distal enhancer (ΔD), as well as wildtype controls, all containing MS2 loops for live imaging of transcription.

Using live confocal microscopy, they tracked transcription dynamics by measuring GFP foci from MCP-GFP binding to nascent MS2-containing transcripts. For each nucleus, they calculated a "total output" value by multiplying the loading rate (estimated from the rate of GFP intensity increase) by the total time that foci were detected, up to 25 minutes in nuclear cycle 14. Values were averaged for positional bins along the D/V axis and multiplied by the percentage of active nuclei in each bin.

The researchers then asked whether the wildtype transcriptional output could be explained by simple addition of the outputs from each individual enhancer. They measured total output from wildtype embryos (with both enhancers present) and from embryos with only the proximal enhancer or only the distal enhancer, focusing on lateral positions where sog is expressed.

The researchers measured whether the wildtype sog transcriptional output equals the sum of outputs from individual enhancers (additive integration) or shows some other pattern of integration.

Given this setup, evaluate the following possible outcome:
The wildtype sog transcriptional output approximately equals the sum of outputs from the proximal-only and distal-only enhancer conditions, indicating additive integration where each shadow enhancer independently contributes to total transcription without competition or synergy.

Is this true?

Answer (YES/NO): NO